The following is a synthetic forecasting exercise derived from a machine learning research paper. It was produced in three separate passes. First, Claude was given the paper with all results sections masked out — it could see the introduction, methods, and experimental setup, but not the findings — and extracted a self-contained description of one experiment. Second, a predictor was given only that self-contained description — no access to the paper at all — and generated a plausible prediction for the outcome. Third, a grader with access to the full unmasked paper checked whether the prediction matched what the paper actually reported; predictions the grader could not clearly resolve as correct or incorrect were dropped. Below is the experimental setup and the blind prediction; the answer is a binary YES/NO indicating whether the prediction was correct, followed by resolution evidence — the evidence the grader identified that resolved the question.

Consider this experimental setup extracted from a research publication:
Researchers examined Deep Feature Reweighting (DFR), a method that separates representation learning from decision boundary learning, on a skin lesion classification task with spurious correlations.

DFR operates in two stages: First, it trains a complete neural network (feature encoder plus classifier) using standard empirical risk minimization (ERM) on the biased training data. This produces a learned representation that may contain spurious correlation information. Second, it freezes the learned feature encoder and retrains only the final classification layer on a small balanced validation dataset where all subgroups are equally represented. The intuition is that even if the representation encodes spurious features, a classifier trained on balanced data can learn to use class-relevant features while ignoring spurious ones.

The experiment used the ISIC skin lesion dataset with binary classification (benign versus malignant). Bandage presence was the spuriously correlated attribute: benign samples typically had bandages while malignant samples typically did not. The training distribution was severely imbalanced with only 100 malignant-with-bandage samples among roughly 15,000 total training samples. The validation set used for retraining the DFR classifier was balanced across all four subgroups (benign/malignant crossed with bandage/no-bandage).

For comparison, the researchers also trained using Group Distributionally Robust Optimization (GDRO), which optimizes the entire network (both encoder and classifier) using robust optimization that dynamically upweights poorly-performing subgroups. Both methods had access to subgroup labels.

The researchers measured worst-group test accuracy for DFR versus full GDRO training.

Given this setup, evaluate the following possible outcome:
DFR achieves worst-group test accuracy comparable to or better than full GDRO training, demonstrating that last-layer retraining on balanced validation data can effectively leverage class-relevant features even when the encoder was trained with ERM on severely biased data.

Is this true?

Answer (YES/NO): NO